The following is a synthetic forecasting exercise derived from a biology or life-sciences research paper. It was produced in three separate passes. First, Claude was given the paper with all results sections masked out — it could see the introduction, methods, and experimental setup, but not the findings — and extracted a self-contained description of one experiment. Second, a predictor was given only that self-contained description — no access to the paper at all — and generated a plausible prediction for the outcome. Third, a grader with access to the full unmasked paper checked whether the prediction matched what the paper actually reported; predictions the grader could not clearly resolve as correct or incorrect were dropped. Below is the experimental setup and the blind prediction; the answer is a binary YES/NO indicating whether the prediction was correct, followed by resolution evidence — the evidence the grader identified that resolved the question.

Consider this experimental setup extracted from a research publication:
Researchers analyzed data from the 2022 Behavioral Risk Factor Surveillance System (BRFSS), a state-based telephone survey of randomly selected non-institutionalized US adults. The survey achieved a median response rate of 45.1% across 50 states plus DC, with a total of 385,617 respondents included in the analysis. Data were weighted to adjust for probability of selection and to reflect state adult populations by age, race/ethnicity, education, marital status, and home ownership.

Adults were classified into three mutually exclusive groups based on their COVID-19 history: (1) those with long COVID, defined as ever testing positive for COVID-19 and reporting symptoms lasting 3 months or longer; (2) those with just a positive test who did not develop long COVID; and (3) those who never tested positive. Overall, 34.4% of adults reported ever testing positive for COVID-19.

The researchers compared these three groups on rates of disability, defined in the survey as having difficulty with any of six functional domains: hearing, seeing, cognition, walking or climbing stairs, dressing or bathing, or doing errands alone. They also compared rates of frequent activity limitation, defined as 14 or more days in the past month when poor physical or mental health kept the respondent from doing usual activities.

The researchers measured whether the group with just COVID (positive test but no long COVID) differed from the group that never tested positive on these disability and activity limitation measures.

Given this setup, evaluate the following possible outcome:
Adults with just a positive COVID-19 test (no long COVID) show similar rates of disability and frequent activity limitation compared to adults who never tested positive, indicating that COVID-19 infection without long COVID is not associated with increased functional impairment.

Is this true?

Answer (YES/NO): NO